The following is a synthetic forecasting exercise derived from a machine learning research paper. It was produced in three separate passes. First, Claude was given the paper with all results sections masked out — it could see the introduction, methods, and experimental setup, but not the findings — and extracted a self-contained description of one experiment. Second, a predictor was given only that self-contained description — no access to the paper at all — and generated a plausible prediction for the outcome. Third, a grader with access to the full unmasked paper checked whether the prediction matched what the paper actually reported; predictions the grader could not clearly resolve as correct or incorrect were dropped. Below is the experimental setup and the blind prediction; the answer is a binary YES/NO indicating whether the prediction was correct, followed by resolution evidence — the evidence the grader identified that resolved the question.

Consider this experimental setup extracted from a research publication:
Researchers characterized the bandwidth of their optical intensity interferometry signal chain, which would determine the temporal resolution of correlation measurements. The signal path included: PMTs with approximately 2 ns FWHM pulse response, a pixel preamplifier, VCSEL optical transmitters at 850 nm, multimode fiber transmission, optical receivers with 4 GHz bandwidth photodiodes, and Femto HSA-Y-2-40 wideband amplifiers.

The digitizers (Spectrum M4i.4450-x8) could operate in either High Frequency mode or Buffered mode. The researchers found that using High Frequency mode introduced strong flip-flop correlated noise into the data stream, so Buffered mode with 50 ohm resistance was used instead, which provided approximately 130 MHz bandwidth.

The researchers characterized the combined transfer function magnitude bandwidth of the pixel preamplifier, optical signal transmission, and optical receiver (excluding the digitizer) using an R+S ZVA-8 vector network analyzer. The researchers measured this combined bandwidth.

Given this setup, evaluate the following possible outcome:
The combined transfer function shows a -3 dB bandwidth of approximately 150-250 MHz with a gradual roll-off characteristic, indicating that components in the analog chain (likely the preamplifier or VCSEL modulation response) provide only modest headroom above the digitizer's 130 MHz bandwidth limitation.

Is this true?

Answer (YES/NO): NO